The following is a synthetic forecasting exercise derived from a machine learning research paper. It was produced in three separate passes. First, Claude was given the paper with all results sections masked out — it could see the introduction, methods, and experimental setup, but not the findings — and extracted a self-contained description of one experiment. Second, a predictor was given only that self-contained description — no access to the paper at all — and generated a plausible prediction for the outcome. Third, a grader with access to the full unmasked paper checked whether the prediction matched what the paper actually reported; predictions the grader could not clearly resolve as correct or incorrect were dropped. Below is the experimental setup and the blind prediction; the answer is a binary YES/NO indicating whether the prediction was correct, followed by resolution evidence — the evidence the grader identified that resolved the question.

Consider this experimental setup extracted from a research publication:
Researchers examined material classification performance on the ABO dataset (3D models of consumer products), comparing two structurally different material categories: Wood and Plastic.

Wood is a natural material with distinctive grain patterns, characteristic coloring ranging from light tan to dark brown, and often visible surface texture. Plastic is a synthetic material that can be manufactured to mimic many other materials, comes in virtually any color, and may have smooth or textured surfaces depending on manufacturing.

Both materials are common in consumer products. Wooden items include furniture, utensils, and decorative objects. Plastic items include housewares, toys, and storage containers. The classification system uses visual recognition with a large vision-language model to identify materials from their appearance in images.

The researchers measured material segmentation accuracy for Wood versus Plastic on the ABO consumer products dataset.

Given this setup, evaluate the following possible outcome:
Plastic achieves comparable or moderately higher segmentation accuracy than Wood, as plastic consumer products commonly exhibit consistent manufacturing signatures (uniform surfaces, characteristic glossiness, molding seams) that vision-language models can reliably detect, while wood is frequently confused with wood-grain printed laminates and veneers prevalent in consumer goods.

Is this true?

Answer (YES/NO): NO